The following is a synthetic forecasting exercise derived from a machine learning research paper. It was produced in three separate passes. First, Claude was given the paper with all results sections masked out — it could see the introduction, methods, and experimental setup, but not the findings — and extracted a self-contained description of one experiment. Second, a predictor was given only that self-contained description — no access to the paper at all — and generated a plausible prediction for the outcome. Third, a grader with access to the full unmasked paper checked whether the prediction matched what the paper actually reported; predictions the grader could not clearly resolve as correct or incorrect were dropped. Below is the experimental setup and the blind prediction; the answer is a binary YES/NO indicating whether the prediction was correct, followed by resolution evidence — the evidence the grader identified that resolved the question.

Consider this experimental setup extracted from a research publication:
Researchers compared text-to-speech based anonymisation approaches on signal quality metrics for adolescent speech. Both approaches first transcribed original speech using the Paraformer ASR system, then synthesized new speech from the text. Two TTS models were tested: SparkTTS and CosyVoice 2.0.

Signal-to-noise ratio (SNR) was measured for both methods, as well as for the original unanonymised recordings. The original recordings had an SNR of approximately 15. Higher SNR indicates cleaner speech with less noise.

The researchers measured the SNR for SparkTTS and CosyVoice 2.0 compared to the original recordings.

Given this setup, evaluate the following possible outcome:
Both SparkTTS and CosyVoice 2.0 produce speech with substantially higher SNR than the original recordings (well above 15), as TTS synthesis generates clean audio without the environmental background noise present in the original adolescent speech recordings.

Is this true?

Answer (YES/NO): YES